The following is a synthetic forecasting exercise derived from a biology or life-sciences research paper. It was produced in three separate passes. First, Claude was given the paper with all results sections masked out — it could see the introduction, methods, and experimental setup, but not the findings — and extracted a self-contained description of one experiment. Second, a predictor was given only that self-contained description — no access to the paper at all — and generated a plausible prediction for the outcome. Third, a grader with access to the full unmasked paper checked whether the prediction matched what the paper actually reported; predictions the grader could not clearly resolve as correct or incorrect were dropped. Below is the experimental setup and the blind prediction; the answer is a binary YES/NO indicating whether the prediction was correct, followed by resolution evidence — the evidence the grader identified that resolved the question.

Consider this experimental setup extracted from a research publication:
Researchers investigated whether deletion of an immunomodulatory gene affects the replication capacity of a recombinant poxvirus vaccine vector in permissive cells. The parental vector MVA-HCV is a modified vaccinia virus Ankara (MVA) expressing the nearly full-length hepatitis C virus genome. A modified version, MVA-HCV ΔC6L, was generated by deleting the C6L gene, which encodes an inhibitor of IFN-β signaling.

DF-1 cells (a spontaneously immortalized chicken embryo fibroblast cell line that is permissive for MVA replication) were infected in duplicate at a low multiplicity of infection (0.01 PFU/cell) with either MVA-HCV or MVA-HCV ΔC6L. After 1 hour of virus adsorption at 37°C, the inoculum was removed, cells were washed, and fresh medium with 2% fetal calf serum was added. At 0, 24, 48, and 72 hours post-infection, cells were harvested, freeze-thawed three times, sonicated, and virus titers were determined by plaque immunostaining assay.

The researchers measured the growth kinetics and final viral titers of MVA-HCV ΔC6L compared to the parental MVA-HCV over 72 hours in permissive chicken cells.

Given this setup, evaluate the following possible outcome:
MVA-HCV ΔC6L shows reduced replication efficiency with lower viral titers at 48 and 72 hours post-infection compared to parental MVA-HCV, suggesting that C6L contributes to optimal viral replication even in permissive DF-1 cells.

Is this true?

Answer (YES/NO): NO